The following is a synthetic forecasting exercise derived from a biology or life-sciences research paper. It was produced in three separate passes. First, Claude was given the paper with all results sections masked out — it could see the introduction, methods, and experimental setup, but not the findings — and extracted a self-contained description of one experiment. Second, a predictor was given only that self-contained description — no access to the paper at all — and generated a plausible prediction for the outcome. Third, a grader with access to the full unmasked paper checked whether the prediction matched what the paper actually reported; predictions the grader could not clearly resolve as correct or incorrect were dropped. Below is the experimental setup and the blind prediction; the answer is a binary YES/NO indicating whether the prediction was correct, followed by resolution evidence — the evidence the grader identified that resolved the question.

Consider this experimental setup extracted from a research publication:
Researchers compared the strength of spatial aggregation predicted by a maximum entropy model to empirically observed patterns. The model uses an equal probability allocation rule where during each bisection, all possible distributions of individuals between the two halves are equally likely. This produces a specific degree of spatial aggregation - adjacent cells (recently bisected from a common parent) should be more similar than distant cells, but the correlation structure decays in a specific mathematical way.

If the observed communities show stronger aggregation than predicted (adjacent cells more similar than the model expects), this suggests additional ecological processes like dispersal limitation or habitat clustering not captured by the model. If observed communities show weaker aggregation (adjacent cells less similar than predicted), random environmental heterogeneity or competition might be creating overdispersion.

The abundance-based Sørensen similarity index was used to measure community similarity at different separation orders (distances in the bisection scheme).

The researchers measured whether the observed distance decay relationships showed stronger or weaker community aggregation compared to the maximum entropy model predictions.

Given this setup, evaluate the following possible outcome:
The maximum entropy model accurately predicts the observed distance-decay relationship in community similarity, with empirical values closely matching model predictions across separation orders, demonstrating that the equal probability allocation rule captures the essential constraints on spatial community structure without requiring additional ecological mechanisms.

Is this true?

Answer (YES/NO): NO